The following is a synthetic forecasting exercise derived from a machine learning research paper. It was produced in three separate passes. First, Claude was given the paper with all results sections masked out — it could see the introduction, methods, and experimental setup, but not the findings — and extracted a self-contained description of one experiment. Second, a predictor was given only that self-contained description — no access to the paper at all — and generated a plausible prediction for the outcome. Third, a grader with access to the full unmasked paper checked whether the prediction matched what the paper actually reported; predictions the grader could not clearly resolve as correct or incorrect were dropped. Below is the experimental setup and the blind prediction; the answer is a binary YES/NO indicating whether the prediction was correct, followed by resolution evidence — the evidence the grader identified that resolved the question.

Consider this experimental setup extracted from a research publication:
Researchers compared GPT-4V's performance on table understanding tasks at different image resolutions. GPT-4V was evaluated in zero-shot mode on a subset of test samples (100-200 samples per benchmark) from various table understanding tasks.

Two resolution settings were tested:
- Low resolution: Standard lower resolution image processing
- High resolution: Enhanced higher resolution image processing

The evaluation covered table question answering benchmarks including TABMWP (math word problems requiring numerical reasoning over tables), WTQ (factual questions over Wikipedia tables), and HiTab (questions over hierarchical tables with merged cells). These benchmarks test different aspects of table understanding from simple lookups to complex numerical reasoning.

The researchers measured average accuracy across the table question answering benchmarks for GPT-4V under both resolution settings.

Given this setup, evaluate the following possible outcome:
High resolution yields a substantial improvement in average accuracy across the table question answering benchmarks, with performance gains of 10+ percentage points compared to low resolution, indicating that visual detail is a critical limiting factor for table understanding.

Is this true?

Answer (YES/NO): YES